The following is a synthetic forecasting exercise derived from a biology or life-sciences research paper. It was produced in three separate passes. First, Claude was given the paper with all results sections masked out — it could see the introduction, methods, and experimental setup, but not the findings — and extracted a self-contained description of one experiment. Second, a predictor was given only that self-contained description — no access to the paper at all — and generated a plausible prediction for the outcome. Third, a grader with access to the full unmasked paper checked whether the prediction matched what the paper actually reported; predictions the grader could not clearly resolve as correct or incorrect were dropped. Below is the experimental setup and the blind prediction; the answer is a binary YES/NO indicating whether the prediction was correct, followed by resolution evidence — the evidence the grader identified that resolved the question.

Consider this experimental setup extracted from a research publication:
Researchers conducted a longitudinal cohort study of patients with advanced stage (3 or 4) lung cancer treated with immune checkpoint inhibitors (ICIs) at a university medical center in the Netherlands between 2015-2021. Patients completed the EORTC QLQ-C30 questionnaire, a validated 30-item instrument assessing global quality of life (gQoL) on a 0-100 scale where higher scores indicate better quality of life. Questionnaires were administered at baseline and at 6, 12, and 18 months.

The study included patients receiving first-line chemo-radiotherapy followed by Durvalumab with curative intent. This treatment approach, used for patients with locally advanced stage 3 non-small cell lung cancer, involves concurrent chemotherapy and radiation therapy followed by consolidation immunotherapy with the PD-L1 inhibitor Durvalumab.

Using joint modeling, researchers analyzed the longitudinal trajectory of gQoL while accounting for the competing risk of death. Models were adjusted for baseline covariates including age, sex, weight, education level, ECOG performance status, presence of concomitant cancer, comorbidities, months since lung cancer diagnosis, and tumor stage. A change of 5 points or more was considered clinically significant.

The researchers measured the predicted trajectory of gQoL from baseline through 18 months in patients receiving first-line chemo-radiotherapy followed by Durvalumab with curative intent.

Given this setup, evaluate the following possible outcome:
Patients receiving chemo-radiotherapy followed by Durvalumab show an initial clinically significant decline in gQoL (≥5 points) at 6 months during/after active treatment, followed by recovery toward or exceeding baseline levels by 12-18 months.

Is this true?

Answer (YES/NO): YES